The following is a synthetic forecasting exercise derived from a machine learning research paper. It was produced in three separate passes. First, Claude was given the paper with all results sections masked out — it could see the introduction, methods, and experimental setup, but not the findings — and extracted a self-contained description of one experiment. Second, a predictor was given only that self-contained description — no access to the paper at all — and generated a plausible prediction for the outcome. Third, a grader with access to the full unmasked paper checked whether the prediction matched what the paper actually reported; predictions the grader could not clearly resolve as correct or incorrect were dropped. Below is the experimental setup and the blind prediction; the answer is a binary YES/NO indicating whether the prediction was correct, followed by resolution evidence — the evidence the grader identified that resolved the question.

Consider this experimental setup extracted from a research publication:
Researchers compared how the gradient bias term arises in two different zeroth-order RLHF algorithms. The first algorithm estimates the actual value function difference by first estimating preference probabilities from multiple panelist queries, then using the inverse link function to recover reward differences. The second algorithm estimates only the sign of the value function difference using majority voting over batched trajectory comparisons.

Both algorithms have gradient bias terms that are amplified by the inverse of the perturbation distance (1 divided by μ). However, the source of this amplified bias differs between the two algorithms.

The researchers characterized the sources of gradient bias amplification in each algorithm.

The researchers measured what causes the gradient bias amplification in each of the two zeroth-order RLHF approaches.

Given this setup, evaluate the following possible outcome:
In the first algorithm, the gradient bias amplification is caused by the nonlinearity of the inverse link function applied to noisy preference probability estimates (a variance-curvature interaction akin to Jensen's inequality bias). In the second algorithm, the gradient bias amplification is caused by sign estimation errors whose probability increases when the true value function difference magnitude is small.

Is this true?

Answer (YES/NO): NO